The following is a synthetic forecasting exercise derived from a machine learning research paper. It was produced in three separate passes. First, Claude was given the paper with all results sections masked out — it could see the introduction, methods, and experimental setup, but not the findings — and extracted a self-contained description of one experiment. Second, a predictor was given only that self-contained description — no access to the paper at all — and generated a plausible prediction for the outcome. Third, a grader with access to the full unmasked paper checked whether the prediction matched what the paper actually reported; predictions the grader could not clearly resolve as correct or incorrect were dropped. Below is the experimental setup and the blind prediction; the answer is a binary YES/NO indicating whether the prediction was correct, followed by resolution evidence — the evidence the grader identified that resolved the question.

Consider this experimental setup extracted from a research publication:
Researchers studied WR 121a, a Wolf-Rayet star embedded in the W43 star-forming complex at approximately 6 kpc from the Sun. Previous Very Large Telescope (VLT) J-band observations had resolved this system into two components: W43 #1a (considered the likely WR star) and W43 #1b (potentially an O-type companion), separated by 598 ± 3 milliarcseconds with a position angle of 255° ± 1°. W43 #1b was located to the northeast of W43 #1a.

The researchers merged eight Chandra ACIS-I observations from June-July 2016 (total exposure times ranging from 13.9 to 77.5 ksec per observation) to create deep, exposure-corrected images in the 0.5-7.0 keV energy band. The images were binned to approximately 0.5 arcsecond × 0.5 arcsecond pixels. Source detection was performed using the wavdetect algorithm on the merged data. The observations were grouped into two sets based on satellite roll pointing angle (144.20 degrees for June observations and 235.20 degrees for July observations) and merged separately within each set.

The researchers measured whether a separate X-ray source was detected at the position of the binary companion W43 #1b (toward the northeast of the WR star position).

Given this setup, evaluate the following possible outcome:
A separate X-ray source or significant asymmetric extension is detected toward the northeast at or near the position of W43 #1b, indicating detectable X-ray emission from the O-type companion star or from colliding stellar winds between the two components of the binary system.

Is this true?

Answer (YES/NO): NO